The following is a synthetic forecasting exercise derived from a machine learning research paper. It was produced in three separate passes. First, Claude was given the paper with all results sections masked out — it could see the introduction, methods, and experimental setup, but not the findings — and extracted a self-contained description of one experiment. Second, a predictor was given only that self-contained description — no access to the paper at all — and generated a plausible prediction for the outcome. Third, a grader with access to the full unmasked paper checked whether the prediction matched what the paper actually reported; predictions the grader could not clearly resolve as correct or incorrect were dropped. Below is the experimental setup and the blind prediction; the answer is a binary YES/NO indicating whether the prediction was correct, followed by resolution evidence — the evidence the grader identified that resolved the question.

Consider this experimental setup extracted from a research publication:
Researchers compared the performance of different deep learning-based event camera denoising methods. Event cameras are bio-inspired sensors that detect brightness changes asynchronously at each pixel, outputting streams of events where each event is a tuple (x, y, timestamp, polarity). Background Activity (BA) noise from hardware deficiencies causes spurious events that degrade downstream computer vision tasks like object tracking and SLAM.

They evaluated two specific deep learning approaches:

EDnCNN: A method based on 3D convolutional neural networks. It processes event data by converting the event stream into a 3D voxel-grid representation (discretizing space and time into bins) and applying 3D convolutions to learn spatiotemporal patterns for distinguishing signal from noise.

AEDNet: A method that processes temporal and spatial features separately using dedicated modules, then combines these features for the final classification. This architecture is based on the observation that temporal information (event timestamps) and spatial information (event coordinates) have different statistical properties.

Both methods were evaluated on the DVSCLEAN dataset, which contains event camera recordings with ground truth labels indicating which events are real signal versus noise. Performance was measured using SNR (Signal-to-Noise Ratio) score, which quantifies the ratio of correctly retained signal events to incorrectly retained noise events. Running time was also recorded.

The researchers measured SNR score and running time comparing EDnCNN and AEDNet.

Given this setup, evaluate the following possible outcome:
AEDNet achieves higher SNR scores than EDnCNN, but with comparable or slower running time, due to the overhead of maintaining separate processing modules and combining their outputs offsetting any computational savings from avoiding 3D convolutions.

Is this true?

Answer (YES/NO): YES